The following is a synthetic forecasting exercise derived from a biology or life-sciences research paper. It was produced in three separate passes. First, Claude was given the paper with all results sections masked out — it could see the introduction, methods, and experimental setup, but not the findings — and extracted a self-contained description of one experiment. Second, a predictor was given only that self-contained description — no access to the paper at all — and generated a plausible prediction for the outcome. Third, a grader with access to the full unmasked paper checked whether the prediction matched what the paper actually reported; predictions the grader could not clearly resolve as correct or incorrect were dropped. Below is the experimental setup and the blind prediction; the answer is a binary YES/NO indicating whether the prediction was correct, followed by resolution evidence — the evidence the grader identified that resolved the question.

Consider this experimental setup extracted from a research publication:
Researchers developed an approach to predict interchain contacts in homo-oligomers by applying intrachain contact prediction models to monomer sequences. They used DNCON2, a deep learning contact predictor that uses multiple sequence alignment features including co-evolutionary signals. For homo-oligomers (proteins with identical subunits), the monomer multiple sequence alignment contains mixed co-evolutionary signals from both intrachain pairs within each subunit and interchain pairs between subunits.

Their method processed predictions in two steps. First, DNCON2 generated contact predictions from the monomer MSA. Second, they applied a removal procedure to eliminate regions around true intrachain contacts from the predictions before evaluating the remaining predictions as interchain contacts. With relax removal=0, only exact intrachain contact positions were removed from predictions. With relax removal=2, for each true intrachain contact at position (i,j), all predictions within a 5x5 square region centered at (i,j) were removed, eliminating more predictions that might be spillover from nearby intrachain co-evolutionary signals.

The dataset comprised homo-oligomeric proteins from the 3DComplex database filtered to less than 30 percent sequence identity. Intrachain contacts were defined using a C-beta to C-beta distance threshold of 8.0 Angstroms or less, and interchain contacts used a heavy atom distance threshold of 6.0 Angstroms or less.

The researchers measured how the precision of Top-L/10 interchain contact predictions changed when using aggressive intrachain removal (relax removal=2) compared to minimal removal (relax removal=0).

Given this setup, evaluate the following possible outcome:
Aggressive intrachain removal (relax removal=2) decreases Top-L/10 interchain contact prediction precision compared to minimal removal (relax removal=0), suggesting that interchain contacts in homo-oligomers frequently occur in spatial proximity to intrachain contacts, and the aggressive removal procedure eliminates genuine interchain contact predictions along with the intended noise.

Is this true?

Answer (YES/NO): NO